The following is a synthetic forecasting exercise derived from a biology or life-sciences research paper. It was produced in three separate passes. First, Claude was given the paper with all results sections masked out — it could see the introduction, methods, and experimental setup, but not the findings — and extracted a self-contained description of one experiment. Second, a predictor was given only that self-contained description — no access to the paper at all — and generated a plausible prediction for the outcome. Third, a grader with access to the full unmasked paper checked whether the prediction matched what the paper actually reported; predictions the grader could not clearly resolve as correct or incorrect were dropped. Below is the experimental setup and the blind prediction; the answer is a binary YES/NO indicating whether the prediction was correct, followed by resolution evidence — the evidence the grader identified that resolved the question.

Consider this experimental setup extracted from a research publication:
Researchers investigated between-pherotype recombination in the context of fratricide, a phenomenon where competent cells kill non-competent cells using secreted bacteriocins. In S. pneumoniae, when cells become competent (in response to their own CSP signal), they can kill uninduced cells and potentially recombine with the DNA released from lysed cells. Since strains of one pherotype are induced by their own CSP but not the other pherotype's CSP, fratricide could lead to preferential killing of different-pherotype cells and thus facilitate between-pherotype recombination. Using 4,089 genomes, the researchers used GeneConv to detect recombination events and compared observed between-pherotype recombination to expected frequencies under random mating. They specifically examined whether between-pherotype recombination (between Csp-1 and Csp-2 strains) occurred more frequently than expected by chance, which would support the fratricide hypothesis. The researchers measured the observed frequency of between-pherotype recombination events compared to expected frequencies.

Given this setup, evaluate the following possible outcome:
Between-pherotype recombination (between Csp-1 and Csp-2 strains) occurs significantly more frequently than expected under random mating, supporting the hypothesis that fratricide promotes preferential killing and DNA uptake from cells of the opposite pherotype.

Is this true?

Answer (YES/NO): YES